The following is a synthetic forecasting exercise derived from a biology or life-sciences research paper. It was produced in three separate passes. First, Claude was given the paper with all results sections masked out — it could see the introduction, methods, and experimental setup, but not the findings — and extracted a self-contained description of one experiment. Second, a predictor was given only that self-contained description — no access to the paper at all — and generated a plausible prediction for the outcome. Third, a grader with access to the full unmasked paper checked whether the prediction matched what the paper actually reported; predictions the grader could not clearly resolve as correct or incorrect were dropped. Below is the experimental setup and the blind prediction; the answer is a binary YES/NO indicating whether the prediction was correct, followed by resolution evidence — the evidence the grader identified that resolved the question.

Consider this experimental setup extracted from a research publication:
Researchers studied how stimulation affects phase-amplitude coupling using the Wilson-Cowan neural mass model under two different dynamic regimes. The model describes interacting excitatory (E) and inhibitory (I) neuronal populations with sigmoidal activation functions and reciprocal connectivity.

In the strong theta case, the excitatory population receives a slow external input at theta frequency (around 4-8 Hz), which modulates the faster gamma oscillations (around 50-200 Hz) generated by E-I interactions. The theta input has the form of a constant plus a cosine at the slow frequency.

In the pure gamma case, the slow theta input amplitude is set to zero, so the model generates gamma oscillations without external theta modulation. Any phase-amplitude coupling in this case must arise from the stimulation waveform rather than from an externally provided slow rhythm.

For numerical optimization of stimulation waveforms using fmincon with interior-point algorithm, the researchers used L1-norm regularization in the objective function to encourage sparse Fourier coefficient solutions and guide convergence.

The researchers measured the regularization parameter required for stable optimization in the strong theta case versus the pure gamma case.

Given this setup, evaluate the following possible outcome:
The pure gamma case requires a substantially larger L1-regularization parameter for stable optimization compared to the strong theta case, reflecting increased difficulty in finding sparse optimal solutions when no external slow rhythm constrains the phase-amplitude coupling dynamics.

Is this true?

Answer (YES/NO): NO